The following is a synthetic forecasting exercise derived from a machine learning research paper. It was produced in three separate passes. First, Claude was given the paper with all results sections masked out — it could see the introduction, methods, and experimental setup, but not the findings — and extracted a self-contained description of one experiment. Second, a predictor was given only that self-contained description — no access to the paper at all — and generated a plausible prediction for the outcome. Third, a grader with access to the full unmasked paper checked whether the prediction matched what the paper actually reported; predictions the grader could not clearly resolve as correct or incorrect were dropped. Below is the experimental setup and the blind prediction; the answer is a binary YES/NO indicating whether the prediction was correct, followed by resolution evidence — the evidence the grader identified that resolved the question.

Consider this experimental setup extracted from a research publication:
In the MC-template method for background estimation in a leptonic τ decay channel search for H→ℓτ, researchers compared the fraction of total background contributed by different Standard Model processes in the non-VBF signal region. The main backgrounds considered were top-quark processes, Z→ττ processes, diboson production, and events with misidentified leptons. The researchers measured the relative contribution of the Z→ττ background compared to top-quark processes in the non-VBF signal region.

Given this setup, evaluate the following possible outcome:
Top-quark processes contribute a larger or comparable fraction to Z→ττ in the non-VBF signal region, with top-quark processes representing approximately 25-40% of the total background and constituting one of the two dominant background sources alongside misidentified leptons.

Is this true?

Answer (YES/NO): NO